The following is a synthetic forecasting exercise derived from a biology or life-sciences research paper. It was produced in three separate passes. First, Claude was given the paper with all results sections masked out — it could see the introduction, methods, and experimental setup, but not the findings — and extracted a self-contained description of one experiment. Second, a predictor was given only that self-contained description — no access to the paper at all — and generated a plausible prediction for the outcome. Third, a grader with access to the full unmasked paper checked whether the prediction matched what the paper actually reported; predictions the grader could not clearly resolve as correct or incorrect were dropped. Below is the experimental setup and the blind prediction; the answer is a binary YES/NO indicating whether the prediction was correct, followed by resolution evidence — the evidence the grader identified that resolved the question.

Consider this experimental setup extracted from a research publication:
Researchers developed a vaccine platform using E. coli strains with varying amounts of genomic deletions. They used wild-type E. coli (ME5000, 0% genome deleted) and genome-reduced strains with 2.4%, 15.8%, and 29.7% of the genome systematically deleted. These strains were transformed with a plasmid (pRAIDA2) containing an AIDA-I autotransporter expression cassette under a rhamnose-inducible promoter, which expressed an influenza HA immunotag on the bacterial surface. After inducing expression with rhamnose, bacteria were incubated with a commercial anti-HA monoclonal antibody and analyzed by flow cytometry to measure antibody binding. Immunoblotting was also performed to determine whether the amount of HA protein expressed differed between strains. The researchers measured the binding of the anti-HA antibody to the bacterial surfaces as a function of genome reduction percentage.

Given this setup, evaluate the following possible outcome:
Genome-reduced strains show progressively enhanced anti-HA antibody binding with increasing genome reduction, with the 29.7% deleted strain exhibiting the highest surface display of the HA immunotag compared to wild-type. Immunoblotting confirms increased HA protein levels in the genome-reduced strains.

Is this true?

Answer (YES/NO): NO